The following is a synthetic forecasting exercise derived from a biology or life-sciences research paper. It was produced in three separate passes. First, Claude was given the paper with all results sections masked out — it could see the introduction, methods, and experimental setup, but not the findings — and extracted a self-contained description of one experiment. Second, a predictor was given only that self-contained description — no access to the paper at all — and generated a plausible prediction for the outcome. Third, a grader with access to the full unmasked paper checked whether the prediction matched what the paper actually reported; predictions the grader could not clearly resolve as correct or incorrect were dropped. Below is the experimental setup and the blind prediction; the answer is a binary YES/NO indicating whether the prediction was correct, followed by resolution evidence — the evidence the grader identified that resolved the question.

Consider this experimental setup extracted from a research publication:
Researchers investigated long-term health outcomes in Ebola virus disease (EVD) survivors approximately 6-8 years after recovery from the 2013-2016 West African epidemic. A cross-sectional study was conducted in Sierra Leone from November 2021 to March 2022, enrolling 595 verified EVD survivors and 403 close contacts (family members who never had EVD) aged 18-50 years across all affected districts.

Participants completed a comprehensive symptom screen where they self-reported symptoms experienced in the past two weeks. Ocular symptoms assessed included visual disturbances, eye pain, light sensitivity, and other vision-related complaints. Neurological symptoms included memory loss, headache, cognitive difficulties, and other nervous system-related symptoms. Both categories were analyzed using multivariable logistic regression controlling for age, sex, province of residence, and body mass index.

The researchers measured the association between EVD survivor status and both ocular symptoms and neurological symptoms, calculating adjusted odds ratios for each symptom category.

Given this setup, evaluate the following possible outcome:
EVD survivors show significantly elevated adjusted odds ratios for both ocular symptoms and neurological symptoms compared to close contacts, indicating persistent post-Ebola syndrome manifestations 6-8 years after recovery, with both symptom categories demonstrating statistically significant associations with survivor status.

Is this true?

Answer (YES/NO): YES